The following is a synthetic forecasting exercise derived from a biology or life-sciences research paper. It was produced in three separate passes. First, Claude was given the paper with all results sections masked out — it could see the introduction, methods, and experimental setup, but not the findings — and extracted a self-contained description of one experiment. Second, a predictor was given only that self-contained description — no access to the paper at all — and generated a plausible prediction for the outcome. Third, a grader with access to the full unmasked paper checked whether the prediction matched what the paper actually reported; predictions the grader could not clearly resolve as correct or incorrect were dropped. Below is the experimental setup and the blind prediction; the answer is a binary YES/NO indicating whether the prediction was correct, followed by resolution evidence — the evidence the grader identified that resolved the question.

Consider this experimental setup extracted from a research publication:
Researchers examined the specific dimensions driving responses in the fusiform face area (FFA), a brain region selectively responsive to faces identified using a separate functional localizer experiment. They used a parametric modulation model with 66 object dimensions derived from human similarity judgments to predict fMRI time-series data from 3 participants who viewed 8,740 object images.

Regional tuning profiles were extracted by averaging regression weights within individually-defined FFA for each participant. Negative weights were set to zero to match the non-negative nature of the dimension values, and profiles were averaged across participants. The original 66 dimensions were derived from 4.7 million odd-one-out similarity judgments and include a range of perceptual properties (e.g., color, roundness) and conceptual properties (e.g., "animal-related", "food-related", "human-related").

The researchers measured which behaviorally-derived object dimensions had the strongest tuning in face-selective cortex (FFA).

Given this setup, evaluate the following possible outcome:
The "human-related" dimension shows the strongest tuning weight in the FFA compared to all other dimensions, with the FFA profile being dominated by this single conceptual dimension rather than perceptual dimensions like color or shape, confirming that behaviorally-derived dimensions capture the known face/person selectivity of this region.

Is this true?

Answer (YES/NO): NO